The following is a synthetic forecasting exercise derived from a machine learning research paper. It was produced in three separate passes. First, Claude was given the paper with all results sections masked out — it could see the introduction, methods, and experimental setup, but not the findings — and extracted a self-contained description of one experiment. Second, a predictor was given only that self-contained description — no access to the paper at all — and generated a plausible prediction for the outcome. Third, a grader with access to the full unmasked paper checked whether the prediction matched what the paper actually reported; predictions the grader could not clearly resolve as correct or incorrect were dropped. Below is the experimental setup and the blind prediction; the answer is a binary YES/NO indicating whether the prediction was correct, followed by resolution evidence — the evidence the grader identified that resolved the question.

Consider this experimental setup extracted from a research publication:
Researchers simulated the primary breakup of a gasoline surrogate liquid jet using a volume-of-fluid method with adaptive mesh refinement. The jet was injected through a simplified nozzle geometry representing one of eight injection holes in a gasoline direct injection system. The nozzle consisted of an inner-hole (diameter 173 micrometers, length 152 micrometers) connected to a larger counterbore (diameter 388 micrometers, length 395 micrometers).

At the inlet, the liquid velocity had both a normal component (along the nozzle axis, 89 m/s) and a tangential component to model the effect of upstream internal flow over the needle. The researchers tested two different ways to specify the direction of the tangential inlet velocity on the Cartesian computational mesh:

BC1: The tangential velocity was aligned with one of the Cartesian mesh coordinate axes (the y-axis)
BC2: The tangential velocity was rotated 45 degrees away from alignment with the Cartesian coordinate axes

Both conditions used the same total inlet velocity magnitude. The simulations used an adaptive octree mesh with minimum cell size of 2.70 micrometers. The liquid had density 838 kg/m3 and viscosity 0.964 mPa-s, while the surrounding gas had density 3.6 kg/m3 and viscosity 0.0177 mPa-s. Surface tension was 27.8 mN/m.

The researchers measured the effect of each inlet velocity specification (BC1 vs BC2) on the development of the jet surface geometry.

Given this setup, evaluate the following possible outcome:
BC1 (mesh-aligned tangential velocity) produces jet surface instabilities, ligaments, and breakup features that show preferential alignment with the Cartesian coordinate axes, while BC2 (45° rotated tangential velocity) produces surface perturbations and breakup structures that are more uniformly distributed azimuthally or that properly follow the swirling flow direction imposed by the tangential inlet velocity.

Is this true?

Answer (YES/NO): YES